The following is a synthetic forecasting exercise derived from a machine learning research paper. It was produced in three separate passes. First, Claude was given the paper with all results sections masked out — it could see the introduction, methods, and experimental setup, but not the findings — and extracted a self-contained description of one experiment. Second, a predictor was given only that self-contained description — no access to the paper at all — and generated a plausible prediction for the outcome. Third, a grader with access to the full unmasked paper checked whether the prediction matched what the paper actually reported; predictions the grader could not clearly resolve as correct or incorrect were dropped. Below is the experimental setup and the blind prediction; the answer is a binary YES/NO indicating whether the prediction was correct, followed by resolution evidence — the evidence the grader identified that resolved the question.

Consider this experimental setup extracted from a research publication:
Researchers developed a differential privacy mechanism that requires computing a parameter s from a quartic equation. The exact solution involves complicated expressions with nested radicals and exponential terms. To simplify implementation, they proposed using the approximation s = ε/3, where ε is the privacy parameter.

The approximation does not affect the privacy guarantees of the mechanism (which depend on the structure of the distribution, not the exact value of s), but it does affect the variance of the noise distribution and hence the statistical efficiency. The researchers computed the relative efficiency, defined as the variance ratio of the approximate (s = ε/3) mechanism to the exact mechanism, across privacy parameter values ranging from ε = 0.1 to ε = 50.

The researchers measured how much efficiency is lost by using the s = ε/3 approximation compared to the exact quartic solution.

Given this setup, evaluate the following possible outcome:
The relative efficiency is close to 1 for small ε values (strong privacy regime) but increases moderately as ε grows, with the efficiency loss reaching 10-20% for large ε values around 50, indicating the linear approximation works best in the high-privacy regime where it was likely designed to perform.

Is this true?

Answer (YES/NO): NO